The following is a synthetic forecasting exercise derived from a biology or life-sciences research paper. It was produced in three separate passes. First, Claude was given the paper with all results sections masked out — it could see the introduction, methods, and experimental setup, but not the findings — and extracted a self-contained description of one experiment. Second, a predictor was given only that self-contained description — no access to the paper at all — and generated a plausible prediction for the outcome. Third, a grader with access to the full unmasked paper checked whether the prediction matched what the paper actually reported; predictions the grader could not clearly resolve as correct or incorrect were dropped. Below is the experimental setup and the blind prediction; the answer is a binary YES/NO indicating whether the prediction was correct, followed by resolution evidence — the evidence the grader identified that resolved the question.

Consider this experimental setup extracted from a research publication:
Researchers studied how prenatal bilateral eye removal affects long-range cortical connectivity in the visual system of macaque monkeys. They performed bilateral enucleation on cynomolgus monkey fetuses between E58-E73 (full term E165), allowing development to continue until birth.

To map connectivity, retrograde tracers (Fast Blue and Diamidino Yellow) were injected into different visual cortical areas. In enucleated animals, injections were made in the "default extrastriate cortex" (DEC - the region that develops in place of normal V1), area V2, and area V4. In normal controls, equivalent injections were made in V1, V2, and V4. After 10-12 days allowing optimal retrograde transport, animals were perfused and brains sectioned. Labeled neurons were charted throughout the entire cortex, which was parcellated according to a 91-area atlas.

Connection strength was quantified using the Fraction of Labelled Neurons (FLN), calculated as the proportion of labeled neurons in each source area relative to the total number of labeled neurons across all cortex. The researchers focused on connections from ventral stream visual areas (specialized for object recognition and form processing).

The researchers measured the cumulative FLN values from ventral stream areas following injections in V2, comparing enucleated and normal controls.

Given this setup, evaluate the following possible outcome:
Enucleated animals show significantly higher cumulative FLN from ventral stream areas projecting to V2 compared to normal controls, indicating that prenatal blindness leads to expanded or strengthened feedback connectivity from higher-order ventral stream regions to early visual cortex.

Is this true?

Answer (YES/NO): YES